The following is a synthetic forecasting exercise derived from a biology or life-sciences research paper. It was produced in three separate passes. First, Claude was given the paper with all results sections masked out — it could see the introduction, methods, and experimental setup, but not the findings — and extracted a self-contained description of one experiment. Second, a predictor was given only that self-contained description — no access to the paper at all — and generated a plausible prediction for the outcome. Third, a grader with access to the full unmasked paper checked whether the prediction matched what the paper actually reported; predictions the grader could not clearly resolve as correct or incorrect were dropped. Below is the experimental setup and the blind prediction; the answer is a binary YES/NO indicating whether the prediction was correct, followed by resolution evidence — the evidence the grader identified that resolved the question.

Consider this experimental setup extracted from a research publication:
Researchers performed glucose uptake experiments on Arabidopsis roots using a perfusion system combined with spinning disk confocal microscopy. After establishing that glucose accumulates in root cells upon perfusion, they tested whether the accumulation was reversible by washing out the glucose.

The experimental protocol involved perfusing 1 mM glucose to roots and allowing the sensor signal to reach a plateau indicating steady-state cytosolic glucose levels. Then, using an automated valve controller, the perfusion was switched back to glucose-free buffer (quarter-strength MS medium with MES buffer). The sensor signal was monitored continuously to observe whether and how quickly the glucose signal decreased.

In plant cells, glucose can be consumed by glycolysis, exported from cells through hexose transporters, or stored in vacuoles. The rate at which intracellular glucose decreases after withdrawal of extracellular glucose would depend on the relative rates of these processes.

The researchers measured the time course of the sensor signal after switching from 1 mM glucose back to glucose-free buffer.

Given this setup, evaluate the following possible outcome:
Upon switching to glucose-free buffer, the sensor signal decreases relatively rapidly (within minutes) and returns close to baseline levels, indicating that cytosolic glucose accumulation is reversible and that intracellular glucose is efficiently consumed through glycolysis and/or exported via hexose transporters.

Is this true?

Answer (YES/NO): YES